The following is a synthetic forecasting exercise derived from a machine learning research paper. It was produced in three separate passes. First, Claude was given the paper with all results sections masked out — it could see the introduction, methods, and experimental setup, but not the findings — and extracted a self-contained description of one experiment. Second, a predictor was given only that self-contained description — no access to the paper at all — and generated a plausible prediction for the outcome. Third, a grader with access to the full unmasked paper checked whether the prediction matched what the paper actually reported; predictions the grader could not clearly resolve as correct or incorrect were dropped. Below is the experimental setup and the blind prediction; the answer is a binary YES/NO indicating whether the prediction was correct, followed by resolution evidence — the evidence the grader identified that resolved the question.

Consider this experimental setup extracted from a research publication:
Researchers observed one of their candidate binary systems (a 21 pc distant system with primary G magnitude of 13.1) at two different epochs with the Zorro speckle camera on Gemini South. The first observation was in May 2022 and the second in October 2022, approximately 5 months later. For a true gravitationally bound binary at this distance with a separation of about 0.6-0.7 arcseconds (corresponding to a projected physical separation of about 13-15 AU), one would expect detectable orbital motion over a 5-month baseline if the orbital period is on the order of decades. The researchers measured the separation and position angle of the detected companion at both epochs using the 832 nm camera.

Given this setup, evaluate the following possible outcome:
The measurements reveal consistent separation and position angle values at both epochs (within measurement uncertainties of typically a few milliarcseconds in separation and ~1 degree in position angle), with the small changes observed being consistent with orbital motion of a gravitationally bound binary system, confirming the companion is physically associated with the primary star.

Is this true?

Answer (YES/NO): YES